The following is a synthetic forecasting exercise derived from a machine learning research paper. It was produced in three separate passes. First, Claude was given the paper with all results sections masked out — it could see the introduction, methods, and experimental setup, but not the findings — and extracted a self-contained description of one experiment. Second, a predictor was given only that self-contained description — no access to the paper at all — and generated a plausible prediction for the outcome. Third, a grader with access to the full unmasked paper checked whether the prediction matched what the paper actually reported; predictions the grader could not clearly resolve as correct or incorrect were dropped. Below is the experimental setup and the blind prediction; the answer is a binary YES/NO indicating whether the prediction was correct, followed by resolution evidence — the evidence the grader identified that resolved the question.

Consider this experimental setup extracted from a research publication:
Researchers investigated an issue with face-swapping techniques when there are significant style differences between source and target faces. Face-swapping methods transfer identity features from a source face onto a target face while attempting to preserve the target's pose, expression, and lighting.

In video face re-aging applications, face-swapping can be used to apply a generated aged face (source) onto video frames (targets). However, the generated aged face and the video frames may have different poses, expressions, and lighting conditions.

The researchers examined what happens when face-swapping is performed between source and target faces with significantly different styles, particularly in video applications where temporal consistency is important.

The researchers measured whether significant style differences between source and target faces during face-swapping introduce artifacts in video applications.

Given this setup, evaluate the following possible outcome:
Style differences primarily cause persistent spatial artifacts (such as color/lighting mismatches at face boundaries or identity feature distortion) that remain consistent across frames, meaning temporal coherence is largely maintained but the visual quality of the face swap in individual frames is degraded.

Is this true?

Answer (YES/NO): NO